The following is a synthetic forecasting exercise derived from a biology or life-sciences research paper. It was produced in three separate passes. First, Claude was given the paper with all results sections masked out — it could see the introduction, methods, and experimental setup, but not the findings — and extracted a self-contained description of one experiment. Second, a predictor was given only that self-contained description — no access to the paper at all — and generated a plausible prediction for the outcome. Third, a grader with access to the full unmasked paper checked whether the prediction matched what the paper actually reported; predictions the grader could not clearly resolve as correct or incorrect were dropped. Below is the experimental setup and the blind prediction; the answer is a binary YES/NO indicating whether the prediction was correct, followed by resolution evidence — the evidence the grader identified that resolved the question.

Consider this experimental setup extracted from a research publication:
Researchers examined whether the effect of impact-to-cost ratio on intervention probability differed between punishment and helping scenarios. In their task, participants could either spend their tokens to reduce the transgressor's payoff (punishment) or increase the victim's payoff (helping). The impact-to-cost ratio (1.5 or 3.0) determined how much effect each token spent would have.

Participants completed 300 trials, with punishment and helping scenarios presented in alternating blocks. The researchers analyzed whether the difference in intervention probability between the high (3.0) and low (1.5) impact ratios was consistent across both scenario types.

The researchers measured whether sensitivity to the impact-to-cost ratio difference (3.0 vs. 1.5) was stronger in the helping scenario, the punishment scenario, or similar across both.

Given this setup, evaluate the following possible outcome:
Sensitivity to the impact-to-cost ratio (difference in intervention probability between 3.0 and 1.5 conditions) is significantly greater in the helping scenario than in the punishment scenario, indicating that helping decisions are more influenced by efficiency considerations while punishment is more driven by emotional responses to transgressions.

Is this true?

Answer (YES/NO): NO